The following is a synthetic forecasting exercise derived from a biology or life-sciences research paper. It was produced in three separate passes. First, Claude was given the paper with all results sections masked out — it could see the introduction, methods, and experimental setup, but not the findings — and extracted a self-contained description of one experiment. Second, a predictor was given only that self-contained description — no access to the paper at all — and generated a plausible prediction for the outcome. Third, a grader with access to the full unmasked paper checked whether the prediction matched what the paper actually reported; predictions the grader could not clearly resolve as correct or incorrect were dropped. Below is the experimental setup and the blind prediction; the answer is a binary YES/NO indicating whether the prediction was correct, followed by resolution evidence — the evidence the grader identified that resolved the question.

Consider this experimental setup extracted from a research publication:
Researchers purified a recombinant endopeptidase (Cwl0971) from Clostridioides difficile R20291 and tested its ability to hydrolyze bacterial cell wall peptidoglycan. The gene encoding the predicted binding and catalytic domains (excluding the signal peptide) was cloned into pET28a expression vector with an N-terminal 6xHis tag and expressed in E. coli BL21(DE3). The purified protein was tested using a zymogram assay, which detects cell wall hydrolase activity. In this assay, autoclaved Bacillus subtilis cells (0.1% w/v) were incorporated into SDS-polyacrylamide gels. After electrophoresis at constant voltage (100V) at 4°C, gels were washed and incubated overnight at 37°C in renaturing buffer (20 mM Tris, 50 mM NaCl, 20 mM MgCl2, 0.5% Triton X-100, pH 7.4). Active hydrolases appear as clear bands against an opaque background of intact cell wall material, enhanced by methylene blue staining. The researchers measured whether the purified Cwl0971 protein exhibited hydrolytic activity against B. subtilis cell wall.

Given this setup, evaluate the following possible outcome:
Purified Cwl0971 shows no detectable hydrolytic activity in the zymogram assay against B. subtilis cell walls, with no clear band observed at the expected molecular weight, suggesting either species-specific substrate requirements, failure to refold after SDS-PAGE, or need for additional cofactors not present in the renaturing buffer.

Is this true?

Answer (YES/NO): NO